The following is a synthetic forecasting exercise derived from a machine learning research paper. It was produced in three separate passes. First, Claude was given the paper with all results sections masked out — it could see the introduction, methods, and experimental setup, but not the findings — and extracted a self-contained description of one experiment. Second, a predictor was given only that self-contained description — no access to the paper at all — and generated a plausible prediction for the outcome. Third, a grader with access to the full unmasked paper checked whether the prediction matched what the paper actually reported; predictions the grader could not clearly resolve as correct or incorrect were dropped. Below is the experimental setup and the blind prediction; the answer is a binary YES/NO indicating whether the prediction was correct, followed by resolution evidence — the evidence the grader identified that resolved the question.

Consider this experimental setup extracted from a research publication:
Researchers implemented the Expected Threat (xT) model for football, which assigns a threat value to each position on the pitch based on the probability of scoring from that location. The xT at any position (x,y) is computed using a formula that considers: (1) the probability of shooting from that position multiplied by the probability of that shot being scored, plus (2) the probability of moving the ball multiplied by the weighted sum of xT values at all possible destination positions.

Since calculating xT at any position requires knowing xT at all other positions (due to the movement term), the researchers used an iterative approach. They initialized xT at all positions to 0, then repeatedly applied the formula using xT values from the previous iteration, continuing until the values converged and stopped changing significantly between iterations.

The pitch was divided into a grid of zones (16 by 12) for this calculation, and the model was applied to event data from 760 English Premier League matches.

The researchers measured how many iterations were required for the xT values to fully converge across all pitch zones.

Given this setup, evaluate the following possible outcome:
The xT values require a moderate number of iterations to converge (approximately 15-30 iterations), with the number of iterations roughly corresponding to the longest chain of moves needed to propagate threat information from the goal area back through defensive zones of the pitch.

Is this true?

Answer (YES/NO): NO